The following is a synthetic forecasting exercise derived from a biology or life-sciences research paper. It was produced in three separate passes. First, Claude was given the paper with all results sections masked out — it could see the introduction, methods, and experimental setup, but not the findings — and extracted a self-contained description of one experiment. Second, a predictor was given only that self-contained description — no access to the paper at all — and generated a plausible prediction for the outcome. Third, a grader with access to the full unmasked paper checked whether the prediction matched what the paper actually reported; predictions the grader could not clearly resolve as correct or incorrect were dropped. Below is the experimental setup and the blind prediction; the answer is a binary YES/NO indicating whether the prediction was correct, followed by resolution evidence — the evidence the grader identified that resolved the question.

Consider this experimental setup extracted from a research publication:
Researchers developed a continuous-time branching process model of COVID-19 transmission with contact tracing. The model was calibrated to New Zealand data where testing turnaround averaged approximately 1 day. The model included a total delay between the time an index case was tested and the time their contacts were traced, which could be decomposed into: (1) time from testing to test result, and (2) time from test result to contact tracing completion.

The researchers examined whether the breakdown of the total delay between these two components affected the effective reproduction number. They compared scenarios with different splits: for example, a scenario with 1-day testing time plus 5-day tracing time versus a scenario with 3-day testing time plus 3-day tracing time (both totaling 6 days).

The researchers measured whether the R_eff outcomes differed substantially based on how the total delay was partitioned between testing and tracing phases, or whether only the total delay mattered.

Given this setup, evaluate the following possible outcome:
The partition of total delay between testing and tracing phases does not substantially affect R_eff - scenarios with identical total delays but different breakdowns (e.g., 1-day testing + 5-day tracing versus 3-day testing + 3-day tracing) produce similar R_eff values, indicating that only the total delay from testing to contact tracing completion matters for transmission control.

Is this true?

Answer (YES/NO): YES